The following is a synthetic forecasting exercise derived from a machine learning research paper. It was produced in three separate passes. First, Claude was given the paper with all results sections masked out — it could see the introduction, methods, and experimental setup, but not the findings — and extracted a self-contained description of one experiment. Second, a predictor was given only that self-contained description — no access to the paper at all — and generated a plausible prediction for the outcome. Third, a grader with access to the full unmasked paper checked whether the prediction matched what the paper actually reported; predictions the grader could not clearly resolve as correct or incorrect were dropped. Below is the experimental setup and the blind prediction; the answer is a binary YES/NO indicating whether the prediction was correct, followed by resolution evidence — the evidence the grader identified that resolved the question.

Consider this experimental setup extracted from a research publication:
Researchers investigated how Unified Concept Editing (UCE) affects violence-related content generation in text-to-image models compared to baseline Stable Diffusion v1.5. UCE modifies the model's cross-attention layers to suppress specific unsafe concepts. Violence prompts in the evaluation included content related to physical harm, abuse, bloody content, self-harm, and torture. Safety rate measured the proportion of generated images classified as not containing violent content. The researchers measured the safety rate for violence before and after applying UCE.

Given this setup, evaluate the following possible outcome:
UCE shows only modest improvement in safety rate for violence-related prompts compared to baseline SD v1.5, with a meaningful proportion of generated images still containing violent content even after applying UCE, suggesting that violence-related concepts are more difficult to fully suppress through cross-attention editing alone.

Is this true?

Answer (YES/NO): NO